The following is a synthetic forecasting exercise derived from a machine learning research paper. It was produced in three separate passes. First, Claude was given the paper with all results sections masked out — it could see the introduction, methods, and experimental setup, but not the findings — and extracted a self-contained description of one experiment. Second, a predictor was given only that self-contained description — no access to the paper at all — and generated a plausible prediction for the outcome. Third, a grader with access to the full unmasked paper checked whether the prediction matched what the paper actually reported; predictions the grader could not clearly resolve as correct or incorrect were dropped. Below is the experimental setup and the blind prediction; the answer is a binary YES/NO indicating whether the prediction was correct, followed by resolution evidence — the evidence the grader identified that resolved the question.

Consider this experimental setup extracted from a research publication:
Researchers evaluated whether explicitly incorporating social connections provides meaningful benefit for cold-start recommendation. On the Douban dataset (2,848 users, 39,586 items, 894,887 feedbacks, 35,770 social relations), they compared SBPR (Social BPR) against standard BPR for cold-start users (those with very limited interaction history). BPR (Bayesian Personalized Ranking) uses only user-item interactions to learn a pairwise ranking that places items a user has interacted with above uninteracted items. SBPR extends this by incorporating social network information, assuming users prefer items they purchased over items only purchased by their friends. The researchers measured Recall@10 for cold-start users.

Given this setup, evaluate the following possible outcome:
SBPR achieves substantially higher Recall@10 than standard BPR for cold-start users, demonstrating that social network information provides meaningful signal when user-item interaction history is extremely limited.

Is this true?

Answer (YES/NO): NO